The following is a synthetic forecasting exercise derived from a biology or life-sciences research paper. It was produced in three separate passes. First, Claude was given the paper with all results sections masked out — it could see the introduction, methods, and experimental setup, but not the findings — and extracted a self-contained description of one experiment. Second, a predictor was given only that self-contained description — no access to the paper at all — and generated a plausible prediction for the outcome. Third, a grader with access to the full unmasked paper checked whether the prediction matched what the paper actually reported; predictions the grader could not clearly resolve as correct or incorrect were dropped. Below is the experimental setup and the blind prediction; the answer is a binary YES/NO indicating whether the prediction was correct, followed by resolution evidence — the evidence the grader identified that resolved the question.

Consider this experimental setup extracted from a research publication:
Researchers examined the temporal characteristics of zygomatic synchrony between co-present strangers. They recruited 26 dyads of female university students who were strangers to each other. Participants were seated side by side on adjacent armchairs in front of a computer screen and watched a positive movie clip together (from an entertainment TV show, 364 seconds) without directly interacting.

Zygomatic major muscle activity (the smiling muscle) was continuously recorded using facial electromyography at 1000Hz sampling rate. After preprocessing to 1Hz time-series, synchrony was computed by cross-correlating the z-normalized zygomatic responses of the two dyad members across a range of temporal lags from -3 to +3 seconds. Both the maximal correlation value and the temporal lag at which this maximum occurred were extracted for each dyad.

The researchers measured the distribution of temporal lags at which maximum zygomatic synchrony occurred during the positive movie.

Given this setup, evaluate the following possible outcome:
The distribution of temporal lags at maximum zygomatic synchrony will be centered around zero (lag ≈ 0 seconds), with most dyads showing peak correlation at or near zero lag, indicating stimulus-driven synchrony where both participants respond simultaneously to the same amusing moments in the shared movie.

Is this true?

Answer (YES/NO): NO